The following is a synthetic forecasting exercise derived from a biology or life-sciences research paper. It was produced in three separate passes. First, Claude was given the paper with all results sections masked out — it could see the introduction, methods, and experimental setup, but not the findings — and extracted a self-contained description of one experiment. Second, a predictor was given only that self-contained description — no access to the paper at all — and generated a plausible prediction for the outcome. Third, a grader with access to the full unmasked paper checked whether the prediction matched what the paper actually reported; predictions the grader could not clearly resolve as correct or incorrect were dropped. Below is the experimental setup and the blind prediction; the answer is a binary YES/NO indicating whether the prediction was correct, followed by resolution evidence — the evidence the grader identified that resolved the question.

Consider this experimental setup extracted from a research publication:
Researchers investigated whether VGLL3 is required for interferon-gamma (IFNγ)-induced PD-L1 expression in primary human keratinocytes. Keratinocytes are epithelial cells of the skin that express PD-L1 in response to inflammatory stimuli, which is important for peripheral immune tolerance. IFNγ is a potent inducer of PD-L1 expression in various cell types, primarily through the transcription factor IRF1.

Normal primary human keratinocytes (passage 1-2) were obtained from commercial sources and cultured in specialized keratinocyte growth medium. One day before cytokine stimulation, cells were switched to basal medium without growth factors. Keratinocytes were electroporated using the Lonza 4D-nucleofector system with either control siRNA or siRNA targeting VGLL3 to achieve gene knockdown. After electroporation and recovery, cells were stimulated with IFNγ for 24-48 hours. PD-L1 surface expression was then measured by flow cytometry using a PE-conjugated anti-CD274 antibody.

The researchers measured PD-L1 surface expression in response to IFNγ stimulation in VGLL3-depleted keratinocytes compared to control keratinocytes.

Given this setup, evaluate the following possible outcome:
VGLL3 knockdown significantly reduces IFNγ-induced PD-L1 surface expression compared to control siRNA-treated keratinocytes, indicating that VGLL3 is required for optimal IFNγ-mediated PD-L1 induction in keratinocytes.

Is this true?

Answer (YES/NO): YES